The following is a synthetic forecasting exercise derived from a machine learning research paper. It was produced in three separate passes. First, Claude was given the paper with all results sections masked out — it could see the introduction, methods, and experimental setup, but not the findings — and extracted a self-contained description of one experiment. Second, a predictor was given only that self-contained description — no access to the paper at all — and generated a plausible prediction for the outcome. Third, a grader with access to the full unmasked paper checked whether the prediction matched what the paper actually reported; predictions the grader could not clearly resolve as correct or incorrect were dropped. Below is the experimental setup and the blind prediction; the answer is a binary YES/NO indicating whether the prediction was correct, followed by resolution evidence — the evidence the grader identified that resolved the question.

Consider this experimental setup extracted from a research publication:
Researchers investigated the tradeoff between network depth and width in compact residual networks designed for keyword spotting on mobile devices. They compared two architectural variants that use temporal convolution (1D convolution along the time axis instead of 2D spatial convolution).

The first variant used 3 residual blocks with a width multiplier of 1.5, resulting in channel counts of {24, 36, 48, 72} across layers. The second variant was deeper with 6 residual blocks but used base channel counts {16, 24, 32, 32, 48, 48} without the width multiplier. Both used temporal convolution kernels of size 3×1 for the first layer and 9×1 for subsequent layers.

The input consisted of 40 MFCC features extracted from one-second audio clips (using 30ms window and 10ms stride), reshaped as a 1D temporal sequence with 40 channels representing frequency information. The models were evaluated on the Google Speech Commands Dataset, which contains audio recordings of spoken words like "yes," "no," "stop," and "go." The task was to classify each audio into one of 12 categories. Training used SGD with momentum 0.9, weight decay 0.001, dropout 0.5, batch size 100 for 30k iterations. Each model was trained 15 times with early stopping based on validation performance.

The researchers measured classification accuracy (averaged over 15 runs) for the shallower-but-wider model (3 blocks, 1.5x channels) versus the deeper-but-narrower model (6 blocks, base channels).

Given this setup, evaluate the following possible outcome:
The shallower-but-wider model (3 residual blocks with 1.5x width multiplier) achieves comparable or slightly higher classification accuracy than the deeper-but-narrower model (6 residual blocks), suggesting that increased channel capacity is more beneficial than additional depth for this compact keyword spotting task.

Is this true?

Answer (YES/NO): YES